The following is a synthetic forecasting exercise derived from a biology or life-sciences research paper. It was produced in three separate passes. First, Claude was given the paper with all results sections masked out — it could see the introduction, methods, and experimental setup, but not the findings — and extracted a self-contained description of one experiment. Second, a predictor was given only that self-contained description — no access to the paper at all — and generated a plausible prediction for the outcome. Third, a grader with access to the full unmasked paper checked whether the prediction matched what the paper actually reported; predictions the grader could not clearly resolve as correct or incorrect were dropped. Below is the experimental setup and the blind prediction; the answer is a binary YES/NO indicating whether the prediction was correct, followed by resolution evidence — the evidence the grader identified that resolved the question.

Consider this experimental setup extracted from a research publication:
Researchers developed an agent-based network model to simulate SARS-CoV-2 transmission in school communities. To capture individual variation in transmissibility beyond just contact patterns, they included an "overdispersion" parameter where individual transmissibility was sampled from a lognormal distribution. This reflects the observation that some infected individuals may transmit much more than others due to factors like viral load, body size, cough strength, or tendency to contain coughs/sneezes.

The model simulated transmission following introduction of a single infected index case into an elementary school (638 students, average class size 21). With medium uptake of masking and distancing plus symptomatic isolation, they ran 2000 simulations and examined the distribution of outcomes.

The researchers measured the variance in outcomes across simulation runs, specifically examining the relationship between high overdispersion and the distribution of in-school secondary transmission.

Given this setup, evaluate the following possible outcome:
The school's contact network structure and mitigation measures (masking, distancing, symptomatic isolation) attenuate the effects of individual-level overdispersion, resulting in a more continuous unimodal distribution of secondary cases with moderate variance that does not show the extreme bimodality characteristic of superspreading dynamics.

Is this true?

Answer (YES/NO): NO